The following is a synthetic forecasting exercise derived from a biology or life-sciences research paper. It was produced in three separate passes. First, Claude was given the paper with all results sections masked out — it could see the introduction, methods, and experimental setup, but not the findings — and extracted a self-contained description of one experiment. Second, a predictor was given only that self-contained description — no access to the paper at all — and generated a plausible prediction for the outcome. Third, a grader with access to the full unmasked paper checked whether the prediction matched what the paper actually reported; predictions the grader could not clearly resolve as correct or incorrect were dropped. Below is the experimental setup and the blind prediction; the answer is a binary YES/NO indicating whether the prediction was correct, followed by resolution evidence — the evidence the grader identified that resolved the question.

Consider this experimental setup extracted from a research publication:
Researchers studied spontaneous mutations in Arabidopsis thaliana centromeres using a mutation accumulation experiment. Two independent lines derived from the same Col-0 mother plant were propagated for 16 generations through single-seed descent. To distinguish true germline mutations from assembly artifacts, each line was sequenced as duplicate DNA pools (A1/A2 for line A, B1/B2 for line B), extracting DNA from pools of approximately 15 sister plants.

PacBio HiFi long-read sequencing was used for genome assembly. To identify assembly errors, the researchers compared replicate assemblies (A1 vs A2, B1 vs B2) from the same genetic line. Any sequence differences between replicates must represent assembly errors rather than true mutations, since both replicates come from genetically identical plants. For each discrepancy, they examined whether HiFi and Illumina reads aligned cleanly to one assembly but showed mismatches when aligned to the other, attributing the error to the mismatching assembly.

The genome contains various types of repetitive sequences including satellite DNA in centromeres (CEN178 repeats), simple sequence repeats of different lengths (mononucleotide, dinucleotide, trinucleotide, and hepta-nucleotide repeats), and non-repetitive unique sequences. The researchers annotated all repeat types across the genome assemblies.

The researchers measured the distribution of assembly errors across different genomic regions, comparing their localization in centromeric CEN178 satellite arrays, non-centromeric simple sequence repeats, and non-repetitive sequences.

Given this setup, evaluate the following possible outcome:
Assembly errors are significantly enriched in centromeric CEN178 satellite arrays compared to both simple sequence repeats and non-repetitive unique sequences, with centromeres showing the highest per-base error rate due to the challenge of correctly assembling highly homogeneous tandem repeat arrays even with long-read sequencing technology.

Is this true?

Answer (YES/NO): NO